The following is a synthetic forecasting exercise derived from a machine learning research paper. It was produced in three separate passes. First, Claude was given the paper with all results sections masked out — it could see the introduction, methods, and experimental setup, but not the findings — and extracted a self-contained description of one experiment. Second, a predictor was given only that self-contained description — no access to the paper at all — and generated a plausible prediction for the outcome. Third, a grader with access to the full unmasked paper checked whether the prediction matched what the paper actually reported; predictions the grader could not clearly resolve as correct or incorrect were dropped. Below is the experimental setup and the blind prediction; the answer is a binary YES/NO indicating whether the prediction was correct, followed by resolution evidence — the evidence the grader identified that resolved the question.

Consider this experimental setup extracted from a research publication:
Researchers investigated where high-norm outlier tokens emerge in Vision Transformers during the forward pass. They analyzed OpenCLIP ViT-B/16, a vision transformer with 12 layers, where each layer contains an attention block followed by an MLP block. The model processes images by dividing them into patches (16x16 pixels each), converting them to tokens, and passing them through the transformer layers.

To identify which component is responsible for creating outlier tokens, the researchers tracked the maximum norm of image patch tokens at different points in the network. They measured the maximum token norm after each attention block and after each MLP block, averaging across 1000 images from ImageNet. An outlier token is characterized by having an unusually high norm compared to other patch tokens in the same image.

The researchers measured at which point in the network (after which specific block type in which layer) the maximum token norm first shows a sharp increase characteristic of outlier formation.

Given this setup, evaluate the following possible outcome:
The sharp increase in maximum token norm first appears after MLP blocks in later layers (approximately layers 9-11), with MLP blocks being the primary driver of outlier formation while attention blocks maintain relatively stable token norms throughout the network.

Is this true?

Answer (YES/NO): NO